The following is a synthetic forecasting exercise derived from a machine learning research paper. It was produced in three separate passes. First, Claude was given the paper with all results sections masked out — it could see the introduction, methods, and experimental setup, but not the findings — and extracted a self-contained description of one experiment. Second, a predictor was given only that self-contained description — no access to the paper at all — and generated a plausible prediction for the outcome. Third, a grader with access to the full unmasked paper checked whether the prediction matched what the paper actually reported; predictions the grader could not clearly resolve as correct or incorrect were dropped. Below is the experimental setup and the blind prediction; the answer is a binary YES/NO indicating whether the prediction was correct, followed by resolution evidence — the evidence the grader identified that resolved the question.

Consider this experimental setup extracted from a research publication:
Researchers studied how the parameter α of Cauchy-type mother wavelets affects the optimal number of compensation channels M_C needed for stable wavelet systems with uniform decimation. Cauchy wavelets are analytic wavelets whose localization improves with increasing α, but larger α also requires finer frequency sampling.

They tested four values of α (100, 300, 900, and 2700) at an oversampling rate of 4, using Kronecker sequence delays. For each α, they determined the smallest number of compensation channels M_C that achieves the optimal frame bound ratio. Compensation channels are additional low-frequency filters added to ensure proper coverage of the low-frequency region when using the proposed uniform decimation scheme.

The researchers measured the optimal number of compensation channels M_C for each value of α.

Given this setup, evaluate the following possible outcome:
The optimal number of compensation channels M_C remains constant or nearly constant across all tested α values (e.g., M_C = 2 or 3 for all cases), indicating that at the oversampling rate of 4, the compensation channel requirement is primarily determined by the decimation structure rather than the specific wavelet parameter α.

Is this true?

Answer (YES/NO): NO